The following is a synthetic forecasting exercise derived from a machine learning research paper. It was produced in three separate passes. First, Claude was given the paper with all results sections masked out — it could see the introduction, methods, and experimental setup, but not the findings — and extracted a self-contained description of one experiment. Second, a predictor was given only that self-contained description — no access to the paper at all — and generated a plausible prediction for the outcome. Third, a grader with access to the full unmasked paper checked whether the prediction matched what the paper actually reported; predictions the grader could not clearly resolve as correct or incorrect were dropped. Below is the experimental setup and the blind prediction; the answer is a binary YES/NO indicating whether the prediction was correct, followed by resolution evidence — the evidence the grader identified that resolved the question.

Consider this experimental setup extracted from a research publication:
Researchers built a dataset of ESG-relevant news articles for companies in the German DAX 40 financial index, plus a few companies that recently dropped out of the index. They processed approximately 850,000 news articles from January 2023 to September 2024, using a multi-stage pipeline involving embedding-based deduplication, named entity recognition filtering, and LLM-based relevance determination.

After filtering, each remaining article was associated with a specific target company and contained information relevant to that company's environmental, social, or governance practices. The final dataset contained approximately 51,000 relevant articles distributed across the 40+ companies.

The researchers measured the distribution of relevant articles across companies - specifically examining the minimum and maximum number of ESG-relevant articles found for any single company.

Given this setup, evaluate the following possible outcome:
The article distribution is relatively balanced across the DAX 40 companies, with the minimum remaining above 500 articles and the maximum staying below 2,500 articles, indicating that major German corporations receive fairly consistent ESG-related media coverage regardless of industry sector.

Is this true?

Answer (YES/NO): NO